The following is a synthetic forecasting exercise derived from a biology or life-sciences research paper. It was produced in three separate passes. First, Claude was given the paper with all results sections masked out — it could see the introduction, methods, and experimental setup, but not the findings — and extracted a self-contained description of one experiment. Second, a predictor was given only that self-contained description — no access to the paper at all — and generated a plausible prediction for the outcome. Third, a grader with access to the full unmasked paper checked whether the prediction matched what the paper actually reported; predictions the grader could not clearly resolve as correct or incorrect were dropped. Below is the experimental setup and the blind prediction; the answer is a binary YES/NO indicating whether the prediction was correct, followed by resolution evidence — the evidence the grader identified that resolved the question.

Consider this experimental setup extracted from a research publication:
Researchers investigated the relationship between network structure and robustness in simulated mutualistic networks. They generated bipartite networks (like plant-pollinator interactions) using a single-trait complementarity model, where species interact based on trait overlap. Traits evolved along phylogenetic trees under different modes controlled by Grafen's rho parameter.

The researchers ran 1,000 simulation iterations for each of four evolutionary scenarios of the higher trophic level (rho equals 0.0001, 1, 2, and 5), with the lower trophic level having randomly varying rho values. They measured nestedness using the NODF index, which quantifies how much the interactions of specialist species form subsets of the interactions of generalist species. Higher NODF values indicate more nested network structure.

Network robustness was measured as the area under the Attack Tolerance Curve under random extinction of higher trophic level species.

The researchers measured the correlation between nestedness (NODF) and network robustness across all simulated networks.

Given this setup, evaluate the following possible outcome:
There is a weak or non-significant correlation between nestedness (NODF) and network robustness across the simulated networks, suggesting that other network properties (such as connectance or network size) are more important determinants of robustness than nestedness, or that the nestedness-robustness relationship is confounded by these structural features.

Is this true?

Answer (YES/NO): NO